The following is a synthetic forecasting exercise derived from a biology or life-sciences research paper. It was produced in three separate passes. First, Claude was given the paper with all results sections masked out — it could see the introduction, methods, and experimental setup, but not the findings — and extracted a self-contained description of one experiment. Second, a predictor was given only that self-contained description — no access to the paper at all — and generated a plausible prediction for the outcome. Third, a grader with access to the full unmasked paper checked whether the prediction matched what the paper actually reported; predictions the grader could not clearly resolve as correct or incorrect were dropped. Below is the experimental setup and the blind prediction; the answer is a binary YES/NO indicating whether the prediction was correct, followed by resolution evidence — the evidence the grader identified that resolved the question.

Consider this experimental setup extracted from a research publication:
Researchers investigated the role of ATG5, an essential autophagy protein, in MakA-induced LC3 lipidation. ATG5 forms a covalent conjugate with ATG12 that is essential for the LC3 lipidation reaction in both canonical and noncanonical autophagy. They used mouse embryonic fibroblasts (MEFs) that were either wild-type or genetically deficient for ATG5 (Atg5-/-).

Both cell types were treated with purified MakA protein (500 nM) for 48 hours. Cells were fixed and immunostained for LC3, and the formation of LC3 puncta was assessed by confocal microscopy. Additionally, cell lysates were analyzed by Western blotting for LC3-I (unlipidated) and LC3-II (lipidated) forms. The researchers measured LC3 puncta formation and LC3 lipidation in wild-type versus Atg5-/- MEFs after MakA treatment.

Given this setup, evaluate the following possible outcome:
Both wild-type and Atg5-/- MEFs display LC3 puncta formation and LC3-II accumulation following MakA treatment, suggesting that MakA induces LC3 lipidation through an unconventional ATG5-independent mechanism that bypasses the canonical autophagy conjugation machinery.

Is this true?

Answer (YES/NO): NO